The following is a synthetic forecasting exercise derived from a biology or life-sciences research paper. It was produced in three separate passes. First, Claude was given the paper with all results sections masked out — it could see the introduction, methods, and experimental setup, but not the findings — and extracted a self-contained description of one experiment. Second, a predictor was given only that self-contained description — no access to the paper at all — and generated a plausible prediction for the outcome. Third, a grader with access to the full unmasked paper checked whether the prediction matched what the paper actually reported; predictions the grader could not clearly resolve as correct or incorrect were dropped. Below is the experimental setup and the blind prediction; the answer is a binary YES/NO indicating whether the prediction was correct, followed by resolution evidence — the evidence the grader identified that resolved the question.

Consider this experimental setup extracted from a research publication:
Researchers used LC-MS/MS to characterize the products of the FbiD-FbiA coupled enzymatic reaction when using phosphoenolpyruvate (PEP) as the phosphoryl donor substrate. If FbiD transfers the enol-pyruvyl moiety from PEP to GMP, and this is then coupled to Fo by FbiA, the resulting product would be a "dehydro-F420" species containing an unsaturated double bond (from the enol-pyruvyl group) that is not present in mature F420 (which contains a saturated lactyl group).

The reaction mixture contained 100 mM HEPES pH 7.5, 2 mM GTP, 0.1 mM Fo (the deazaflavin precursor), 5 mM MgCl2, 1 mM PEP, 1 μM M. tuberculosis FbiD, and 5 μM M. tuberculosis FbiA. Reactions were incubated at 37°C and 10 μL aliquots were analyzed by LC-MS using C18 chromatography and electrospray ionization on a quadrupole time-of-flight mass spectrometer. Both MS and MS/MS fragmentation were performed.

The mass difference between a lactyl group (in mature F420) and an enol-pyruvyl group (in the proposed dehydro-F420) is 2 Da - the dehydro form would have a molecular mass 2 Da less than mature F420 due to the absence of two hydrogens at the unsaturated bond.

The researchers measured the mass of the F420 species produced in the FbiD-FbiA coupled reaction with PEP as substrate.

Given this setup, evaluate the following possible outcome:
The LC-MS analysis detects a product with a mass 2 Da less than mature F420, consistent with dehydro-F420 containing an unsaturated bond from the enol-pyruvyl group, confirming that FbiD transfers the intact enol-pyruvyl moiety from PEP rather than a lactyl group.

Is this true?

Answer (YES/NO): YES